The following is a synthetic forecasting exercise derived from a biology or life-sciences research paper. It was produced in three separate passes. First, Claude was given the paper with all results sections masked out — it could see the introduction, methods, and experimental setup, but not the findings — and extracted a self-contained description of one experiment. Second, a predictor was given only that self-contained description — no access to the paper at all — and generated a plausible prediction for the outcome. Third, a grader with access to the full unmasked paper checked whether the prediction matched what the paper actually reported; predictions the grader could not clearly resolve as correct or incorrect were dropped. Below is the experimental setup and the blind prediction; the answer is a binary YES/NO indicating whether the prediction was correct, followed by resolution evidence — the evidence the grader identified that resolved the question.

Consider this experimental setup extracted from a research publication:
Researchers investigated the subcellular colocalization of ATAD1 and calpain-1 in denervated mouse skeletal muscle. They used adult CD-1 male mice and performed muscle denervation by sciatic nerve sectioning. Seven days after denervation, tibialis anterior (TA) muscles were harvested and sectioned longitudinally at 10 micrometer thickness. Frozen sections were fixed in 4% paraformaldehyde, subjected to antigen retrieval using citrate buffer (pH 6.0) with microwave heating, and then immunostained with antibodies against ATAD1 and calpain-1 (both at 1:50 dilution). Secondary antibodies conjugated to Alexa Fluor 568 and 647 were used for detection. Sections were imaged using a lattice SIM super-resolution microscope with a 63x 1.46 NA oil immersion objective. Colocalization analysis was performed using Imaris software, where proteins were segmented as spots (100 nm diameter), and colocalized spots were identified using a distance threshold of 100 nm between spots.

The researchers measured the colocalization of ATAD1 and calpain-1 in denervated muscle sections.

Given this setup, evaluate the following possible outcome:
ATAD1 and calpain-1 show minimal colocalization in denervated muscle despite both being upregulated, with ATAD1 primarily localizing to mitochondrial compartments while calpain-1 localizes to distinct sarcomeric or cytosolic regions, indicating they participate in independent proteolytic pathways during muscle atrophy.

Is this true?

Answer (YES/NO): NO